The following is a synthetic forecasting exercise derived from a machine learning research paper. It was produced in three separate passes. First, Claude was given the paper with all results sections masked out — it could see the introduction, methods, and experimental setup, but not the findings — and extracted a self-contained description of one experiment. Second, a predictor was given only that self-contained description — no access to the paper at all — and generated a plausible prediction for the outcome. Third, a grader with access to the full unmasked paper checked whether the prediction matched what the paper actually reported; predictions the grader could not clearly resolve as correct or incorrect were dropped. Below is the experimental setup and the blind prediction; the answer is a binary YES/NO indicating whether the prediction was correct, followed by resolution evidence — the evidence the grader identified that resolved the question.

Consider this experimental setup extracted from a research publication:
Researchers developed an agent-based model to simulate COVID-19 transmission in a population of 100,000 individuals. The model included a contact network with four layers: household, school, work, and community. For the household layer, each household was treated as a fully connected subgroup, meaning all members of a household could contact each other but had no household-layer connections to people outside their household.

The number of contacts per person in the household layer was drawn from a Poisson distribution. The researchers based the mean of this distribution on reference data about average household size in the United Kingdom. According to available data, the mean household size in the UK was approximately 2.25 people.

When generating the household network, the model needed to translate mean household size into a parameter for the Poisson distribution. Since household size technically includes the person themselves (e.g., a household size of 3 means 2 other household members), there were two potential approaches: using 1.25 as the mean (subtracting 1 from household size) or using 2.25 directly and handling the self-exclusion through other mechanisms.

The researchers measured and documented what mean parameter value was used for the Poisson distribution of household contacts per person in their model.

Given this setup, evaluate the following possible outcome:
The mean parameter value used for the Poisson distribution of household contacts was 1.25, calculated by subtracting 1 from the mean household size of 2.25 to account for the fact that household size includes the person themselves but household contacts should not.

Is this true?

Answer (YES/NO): NO